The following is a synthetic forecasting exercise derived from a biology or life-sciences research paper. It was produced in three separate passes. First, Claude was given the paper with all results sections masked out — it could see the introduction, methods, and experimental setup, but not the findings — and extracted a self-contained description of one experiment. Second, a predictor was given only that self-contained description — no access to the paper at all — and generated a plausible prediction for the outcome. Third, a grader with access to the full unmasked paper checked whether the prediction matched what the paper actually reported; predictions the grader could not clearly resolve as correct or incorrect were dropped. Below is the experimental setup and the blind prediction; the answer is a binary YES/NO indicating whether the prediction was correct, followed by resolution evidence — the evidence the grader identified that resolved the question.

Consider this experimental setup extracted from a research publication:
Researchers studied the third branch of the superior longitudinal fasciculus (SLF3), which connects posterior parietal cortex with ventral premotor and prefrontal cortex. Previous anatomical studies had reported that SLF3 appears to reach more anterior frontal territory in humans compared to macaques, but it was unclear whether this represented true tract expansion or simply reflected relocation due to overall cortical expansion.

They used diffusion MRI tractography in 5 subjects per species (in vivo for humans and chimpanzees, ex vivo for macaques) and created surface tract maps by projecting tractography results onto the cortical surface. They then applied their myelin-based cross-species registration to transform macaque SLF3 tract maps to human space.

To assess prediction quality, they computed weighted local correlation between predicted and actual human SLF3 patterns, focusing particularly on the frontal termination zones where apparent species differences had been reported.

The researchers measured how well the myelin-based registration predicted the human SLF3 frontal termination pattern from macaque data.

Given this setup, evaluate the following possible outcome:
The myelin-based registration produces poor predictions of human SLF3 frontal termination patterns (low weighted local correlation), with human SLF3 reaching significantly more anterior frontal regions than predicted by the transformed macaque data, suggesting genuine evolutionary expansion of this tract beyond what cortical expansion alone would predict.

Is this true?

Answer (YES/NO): NO